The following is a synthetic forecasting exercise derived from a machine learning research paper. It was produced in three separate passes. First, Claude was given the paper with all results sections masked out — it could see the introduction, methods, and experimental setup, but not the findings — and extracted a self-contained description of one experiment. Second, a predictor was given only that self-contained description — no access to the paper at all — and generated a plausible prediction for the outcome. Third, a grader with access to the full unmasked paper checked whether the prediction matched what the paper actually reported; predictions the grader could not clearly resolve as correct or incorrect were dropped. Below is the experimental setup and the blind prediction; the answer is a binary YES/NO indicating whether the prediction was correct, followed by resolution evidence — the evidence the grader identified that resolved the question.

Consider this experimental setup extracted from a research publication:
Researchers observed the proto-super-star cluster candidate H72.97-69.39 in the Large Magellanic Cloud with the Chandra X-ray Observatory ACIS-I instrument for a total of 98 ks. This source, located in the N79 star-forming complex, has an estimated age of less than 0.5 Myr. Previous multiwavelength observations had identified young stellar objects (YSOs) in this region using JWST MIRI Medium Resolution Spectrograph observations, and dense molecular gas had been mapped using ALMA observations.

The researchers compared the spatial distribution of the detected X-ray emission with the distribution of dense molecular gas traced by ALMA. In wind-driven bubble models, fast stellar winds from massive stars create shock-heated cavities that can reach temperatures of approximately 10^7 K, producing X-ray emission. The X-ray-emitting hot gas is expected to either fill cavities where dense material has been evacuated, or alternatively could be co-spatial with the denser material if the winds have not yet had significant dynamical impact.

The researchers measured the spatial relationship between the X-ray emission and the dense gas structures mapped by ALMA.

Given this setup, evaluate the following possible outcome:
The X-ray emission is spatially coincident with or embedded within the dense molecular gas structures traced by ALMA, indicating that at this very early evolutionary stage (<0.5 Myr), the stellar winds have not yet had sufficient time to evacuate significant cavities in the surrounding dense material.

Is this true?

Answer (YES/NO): NO